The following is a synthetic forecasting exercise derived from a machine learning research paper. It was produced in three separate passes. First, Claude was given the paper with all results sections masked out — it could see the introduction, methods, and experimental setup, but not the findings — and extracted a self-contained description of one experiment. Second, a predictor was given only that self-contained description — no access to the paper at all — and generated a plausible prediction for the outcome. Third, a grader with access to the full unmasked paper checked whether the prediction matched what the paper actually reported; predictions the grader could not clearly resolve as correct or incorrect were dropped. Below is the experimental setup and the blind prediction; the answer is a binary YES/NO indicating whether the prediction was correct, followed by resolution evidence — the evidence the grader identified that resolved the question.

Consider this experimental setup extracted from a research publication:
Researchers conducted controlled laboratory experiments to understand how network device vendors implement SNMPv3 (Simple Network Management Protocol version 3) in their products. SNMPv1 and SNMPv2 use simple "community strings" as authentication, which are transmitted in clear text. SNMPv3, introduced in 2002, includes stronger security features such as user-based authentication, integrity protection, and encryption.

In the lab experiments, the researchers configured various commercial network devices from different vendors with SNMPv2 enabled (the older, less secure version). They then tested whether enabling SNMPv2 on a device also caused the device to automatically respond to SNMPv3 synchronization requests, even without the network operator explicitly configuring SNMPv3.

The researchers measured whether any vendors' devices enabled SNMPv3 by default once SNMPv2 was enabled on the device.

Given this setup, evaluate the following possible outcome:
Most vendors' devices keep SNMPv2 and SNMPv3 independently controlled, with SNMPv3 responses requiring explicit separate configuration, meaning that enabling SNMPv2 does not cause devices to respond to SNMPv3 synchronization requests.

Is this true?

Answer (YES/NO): NO